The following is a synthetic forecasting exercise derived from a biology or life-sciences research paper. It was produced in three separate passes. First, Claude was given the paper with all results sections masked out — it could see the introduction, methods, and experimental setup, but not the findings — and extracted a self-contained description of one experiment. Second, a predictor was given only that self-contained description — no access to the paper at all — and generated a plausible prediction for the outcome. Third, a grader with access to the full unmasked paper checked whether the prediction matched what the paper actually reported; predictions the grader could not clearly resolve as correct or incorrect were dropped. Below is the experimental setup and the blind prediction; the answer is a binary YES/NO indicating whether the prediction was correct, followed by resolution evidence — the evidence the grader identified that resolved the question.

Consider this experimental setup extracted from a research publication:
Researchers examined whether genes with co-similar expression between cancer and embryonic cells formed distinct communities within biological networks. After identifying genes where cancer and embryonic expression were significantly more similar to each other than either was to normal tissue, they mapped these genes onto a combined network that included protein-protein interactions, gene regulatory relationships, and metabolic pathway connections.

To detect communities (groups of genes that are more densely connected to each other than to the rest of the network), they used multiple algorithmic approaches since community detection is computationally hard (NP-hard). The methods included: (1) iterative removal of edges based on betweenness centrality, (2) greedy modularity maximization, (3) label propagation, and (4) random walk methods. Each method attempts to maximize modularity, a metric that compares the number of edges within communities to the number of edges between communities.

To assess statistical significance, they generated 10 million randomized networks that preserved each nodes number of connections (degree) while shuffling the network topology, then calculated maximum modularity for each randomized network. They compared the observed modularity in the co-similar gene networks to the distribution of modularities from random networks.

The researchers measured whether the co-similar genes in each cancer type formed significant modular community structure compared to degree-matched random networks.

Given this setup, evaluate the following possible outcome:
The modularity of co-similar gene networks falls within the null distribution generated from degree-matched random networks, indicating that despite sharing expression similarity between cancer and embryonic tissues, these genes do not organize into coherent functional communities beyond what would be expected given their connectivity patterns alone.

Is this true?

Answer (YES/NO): NO